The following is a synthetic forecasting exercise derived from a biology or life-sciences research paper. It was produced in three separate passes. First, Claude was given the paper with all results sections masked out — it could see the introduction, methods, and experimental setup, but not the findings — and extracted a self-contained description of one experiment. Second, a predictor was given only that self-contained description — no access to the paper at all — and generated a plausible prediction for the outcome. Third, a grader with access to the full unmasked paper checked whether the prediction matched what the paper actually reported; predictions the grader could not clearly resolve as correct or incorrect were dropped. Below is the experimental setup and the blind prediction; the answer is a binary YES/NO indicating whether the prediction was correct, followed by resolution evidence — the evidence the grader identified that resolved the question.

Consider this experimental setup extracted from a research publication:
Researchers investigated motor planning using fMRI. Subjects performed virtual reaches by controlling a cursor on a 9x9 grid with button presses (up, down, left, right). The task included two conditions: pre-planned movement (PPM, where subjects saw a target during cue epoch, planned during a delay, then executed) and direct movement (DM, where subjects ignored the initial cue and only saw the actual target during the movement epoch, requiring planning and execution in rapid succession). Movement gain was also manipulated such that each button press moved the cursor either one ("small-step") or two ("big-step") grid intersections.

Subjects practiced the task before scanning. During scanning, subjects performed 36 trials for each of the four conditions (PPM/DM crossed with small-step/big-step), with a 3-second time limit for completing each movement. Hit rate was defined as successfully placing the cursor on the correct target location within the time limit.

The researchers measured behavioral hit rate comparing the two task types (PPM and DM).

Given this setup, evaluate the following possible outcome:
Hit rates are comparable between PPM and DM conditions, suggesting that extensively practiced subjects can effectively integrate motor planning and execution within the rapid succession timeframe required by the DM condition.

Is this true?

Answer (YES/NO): YES